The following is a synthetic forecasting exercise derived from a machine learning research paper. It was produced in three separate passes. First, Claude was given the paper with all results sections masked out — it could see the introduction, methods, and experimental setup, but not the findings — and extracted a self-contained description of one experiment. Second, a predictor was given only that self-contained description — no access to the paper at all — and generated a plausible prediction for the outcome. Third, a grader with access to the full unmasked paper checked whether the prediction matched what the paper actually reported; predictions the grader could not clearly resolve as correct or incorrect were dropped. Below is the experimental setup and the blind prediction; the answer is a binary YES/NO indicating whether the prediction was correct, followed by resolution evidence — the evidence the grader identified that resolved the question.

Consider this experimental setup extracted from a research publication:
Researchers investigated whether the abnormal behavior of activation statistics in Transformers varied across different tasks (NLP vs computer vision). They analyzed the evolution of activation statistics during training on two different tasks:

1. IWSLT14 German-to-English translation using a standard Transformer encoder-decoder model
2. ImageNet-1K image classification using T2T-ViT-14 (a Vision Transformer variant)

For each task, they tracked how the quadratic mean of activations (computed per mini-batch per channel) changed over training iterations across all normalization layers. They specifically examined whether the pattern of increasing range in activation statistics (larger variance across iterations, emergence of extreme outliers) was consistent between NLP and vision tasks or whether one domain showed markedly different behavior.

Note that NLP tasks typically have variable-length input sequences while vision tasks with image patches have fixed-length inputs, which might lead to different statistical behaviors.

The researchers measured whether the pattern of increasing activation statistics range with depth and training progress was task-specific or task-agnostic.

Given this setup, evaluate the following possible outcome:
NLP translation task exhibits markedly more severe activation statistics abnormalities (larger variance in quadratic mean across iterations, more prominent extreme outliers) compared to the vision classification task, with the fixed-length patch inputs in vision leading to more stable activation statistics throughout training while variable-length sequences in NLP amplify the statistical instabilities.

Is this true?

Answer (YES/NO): NO